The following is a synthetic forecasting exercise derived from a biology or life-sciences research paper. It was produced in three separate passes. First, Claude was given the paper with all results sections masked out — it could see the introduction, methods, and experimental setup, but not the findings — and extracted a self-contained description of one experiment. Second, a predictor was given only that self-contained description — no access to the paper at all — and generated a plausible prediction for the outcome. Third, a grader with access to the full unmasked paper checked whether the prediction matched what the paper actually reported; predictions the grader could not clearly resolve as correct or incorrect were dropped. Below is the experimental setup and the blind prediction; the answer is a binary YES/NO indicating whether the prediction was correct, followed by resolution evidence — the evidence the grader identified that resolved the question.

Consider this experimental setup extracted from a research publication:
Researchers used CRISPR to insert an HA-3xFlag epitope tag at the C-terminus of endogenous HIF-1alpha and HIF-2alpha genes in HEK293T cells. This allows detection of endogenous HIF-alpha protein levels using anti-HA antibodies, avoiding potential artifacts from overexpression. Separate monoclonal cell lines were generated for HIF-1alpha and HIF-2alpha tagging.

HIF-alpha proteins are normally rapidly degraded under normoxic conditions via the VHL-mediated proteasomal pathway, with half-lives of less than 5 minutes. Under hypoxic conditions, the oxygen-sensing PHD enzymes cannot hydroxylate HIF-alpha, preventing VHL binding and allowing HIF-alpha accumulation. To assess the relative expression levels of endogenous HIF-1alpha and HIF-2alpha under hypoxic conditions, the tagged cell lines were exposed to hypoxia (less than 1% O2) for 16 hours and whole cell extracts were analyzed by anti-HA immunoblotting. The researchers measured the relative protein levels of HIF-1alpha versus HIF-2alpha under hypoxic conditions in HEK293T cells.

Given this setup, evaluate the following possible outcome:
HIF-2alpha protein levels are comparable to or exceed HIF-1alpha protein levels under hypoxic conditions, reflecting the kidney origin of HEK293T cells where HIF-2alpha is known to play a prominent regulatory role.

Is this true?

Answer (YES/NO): NO